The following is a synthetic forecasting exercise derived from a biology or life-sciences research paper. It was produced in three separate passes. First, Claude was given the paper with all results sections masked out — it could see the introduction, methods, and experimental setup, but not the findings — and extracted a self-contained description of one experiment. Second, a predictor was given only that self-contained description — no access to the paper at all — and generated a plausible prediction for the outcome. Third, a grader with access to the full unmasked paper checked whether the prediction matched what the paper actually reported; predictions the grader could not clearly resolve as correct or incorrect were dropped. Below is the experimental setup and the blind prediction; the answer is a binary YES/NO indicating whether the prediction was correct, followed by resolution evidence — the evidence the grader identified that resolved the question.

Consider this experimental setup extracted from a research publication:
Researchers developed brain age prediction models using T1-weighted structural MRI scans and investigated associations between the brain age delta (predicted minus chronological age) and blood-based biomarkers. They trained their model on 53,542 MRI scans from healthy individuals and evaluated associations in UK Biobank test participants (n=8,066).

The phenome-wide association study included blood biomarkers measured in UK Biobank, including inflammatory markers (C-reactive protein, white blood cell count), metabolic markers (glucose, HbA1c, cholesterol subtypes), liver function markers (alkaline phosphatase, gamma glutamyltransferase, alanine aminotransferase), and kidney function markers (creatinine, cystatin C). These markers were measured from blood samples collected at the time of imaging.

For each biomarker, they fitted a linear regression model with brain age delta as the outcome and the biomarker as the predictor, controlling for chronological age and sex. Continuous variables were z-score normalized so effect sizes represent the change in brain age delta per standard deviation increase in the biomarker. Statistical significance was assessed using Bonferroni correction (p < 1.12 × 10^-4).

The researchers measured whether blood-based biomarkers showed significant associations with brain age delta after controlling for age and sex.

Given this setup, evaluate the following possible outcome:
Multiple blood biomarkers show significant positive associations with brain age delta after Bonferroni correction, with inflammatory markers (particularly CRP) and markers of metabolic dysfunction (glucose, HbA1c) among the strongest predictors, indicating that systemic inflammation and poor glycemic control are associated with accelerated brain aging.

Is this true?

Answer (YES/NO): NO